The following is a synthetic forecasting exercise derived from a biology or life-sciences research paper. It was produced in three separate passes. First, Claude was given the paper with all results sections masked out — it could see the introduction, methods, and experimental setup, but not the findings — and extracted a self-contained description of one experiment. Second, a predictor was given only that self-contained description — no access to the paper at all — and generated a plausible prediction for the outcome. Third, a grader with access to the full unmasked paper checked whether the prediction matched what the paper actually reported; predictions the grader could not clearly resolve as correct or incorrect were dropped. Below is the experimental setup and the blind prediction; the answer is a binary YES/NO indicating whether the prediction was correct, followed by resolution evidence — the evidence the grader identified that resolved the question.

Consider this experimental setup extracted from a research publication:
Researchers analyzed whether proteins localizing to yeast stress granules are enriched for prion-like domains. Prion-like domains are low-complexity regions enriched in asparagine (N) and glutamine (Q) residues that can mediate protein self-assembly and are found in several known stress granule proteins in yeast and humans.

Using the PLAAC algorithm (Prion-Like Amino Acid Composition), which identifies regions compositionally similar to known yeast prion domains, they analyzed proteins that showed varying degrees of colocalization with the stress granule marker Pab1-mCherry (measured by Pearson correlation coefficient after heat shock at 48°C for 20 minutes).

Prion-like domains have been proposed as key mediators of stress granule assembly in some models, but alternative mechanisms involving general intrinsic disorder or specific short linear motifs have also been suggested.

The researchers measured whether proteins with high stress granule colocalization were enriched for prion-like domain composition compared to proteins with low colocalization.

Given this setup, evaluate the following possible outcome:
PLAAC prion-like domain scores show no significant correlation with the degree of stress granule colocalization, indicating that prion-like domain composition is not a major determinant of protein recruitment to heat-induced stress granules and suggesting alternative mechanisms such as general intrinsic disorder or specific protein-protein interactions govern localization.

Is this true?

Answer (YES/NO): YES